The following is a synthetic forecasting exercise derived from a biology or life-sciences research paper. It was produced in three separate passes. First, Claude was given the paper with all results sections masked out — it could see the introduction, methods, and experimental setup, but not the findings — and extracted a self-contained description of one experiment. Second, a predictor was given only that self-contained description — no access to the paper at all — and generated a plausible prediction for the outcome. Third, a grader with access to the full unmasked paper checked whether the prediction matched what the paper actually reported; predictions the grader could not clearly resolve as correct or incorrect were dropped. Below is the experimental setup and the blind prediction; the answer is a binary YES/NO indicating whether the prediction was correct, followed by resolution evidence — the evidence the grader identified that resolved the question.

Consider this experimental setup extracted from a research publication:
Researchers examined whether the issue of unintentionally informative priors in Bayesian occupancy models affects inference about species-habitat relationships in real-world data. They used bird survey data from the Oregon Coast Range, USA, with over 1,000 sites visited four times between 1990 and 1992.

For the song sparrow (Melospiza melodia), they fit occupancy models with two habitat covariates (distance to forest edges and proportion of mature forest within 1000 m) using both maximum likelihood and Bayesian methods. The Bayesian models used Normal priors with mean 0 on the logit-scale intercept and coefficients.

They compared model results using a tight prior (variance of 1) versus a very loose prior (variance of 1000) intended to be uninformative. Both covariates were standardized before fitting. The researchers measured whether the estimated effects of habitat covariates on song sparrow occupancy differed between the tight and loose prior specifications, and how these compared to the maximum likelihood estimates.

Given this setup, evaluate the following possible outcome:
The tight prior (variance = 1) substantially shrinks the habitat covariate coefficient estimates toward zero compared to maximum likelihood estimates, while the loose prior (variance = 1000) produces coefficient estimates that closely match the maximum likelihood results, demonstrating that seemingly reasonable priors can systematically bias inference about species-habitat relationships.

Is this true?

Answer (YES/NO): NO